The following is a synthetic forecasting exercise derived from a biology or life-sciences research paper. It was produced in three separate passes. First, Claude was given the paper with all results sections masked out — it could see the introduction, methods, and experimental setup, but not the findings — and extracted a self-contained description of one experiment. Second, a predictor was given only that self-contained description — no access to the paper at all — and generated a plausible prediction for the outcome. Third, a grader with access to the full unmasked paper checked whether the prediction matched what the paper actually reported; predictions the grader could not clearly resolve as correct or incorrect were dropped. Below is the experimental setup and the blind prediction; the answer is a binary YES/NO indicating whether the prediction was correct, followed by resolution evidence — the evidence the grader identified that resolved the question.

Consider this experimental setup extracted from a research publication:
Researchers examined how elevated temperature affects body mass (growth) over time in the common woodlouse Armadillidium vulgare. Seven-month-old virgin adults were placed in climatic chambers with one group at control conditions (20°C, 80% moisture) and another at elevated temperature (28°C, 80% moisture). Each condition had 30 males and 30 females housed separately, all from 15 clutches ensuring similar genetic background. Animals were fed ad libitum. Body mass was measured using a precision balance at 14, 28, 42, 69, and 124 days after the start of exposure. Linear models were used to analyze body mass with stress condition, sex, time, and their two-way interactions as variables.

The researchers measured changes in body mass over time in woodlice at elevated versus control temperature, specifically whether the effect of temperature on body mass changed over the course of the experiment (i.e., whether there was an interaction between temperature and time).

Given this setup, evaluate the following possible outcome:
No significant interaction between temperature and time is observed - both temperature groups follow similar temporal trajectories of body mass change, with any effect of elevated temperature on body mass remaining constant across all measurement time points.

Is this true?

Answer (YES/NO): NO